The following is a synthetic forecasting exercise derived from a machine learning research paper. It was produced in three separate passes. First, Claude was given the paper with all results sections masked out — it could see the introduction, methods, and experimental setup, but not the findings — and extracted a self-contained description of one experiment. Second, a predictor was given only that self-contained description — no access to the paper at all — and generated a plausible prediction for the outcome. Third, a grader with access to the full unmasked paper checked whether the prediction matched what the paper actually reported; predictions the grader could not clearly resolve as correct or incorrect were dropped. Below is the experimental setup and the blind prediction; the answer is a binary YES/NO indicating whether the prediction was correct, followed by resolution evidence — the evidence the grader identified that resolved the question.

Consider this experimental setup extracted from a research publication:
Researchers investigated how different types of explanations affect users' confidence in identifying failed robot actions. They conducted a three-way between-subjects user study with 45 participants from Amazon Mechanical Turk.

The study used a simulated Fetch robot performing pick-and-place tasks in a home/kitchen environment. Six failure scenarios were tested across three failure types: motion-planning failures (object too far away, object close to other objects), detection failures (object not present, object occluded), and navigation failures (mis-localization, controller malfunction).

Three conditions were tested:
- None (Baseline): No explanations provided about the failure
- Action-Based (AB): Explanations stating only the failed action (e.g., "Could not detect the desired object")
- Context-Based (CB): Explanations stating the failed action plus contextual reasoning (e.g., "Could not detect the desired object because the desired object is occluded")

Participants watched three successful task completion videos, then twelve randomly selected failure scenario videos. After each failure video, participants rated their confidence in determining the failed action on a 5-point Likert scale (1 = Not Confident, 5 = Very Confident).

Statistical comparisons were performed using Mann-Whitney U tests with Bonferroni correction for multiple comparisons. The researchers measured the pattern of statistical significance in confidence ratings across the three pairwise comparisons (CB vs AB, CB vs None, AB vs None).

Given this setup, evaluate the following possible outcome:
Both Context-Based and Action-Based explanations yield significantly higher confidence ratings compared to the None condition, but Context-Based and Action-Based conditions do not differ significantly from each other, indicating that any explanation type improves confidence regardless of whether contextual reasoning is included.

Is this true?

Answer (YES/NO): YES